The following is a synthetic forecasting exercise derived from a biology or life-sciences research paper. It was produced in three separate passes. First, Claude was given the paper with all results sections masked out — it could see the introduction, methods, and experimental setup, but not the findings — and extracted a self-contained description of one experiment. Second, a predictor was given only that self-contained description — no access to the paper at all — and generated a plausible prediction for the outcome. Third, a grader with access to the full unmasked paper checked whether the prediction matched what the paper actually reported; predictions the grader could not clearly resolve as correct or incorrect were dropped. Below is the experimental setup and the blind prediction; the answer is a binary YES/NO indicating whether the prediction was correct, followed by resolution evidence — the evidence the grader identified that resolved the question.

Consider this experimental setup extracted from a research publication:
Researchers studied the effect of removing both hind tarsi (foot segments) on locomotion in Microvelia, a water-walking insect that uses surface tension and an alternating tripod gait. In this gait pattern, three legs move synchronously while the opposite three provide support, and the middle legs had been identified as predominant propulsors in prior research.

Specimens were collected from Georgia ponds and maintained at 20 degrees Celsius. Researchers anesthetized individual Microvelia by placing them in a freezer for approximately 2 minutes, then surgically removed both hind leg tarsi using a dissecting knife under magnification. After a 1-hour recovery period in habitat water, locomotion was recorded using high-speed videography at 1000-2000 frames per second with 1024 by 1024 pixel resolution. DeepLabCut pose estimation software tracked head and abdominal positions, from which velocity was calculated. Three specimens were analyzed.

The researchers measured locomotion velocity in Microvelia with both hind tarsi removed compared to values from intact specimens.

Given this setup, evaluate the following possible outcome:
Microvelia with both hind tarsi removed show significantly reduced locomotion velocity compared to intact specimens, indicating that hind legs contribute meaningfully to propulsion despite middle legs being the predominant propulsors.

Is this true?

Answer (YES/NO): NO